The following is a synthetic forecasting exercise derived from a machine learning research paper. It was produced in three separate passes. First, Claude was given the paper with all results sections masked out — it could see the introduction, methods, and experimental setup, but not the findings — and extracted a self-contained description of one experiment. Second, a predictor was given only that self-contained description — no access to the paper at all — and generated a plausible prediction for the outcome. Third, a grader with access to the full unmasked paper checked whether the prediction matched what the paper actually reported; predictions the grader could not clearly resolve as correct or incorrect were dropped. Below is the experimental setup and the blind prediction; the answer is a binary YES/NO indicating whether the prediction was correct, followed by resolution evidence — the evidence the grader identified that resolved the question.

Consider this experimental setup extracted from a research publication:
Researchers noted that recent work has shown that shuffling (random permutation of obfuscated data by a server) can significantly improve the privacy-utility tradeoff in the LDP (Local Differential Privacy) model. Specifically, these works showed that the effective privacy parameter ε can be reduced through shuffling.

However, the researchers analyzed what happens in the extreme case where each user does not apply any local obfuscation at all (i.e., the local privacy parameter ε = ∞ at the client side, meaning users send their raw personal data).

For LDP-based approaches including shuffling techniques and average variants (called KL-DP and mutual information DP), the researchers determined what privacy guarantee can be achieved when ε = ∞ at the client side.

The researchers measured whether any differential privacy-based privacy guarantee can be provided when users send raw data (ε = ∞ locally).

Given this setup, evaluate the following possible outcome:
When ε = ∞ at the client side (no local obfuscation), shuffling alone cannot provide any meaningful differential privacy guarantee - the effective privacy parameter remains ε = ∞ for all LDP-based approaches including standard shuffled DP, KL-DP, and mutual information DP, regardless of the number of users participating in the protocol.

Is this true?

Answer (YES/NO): YES